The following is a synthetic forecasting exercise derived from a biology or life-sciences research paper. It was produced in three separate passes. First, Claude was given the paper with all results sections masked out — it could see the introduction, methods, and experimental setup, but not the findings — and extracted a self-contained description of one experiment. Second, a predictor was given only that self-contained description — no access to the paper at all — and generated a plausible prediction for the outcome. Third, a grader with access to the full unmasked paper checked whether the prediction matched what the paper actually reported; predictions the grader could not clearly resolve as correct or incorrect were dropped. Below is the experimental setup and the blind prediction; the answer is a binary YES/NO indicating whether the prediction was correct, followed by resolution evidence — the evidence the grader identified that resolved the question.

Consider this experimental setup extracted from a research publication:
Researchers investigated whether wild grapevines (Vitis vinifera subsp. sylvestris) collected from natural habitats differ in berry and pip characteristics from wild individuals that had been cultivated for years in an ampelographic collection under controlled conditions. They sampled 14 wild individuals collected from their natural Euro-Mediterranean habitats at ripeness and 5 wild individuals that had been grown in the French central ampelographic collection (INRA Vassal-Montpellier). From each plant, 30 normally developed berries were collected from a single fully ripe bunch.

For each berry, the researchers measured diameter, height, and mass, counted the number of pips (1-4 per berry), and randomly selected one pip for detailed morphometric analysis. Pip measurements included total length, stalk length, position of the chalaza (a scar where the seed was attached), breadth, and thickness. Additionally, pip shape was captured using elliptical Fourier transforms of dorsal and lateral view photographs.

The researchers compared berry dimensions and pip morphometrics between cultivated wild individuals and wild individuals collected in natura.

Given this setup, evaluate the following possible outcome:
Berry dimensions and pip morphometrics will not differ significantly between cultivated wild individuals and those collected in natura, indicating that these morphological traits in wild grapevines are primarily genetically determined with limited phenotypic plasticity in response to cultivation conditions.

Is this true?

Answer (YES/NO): NO